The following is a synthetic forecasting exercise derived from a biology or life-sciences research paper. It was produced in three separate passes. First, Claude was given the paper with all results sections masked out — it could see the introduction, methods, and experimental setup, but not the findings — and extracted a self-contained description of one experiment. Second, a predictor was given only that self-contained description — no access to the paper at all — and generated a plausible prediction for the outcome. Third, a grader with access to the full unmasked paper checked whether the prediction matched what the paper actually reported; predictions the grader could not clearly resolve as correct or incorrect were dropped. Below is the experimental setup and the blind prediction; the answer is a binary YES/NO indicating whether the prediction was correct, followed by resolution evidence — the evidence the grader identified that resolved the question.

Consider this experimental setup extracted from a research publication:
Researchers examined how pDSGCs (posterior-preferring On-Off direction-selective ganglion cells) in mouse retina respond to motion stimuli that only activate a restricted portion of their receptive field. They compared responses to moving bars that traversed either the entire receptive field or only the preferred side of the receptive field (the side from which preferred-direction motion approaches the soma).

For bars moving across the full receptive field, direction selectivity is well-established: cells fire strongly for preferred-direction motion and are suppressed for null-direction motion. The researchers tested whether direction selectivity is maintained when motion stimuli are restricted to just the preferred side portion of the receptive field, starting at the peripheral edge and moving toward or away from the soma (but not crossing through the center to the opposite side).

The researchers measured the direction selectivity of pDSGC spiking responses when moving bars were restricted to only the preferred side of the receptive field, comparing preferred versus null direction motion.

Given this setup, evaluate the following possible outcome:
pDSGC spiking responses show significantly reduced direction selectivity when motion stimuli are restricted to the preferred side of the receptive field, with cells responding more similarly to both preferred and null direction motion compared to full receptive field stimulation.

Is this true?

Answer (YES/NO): YES